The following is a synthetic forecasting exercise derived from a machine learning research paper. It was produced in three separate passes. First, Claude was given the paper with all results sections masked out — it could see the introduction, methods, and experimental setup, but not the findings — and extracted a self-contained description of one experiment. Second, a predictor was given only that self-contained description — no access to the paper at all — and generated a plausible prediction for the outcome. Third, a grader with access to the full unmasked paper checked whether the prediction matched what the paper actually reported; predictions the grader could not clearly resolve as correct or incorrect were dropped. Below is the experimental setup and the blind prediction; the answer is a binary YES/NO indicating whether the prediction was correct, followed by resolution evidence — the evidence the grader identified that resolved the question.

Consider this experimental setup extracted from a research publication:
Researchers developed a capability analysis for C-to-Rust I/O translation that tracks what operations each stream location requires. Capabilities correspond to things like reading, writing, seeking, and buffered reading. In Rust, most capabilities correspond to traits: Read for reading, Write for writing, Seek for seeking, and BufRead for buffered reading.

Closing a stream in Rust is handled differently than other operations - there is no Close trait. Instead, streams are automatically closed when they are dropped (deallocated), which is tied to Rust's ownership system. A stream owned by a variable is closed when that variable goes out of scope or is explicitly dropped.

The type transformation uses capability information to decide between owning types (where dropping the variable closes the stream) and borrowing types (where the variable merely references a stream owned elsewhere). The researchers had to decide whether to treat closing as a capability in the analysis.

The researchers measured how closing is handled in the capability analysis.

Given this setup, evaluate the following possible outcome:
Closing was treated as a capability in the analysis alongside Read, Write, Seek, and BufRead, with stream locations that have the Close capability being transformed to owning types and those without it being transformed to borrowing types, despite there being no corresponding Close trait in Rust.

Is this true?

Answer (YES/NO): YES